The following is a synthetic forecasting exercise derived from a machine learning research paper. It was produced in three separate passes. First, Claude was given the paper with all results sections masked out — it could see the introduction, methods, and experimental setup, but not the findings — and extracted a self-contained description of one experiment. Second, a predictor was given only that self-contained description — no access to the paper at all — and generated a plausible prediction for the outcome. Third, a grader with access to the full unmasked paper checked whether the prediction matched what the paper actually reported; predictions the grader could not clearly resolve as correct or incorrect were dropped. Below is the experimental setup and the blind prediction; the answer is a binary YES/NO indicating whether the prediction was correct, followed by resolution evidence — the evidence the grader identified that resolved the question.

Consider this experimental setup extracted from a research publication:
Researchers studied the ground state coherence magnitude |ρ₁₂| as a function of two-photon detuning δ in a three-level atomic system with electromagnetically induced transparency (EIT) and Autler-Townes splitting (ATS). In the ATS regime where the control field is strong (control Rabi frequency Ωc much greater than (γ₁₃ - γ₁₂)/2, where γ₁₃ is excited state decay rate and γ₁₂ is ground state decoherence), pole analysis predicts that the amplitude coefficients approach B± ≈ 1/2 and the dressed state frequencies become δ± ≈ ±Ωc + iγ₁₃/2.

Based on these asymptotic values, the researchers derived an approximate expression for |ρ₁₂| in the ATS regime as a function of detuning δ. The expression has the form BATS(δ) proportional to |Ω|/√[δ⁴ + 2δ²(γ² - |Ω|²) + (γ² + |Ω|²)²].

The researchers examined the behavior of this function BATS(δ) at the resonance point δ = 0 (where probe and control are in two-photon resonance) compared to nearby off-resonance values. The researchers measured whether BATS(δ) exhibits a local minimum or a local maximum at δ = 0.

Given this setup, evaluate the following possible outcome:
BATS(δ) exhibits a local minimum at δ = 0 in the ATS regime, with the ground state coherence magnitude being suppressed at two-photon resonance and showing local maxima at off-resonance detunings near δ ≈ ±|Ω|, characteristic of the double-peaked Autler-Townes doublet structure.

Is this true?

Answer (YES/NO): YES